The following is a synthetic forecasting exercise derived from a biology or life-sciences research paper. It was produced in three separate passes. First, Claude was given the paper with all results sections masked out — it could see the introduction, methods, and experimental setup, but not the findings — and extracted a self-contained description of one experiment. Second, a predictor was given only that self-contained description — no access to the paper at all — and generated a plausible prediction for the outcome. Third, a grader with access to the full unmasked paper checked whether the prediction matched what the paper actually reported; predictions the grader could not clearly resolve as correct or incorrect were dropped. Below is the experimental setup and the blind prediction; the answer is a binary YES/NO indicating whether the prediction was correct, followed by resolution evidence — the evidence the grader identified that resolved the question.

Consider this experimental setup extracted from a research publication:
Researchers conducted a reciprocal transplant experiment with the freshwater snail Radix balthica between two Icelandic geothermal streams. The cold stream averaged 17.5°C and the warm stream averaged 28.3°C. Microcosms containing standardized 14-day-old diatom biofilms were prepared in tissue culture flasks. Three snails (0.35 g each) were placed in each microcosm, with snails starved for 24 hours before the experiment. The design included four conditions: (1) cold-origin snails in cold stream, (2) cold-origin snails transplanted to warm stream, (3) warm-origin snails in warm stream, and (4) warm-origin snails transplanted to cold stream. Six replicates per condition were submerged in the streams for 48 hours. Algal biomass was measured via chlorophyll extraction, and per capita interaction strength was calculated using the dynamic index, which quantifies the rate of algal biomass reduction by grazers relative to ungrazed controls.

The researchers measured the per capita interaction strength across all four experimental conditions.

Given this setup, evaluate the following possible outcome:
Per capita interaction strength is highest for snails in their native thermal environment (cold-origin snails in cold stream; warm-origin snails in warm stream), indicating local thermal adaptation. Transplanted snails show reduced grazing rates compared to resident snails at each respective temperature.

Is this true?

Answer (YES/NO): NO